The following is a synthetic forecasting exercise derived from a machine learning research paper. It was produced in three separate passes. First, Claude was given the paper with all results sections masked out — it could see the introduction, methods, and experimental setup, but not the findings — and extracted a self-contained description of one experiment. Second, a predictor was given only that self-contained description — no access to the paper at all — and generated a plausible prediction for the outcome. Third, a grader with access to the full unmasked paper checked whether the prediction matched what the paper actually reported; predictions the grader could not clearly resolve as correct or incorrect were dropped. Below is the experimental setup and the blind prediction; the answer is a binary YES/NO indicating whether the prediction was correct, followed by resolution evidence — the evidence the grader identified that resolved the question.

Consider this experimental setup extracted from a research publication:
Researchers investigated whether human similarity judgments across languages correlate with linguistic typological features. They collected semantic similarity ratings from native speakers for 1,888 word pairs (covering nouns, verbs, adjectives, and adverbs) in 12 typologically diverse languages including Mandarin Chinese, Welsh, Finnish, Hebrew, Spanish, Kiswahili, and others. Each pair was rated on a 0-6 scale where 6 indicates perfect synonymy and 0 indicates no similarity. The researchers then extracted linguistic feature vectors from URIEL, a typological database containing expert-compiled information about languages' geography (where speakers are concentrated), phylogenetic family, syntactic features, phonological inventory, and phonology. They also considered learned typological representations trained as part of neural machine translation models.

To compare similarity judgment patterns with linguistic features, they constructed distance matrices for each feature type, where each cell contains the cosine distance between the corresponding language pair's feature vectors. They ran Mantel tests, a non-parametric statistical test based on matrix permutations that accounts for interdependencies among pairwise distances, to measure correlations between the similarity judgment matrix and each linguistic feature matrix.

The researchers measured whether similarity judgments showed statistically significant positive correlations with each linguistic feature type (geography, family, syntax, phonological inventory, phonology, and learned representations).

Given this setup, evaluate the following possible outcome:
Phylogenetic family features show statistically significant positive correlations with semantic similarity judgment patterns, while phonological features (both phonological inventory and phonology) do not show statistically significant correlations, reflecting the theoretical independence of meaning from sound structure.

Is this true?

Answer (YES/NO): YES